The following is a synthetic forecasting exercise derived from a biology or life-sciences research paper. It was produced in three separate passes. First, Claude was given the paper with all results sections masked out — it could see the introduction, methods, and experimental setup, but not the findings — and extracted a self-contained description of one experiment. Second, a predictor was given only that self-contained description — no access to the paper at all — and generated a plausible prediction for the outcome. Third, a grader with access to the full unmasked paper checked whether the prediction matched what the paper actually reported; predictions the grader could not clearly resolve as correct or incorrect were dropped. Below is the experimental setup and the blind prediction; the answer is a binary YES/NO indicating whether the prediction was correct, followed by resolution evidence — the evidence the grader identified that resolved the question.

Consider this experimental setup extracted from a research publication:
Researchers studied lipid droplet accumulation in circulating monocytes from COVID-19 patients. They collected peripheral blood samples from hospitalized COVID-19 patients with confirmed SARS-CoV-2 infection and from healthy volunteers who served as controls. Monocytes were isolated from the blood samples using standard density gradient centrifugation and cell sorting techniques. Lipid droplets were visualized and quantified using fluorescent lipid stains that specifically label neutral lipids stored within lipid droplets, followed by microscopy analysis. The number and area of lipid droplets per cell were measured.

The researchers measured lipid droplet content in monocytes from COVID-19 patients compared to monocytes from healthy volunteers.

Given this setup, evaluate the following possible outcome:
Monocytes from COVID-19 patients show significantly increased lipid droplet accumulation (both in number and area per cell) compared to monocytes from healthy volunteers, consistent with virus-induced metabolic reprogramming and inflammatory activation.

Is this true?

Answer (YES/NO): YES